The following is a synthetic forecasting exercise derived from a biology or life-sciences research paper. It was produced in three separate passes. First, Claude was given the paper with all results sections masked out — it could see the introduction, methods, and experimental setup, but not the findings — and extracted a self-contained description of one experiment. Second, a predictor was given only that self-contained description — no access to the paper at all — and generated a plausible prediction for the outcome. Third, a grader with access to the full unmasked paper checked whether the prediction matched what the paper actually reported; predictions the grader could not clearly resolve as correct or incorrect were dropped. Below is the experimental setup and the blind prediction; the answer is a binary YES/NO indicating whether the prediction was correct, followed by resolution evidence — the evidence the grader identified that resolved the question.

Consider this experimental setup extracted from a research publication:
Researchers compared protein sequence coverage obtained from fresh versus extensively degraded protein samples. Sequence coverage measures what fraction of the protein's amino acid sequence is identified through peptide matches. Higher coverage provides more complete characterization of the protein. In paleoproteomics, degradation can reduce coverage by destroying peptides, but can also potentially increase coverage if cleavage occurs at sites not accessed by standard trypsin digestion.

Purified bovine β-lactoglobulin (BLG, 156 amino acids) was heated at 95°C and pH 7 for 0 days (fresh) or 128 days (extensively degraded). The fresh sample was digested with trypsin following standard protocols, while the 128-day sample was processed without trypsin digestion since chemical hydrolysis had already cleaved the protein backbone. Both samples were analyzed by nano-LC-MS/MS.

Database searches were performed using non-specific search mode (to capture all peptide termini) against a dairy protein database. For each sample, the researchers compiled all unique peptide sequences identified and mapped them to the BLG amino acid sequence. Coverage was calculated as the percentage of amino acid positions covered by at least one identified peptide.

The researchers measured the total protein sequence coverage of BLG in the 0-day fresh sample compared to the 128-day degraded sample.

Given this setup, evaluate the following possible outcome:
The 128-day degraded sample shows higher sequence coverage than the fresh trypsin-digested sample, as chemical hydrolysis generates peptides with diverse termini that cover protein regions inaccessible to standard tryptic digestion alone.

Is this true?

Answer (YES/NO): NO